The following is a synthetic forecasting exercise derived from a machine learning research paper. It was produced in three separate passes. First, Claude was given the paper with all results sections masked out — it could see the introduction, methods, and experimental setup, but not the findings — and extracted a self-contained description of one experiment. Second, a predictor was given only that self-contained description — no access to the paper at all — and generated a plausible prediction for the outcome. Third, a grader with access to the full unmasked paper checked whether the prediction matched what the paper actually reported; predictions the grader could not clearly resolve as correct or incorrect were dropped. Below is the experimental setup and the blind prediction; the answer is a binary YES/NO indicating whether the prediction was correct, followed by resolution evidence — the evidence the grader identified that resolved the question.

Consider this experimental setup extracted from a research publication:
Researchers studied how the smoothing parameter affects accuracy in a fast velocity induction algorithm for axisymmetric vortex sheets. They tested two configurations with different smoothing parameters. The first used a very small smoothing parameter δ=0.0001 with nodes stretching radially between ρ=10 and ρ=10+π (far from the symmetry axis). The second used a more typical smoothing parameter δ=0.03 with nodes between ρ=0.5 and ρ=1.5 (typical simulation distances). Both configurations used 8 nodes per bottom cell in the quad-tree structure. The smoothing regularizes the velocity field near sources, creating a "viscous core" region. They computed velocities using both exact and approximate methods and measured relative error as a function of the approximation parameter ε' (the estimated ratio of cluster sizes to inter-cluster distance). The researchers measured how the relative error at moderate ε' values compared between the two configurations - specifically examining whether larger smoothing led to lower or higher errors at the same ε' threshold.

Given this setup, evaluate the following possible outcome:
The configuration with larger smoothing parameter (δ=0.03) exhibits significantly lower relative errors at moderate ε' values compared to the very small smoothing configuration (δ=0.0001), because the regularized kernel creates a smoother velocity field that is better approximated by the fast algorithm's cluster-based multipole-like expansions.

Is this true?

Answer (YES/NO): YES